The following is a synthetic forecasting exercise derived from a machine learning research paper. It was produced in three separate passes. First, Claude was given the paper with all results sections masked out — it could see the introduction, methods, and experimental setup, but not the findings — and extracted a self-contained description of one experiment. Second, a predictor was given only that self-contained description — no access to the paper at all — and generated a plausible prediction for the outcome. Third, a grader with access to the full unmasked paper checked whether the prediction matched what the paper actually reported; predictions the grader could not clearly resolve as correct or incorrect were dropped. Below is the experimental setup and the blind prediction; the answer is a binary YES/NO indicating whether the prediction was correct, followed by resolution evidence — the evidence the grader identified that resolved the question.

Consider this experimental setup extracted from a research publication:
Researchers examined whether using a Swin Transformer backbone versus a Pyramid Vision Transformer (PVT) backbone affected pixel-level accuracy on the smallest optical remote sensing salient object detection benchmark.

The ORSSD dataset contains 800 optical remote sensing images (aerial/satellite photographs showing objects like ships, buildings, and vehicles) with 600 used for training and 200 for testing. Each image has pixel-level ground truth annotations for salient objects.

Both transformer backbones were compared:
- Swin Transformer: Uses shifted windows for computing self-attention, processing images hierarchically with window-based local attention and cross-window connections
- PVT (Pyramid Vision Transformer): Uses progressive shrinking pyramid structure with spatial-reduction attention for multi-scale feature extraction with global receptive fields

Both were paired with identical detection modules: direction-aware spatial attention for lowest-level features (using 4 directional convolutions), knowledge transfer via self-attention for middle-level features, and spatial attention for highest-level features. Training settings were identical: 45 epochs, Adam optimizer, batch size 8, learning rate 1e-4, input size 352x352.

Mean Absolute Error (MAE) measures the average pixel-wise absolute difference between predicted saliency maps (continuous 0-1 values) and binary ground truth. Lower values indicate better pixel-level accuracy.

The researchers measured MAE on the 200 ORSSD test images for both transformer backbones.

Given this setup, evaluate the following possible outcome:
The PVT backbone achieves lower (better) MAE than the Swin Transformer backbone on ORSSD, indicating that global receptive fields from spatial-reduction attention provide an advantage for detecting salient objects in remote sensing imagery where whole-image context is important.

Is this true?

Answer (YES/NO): YES